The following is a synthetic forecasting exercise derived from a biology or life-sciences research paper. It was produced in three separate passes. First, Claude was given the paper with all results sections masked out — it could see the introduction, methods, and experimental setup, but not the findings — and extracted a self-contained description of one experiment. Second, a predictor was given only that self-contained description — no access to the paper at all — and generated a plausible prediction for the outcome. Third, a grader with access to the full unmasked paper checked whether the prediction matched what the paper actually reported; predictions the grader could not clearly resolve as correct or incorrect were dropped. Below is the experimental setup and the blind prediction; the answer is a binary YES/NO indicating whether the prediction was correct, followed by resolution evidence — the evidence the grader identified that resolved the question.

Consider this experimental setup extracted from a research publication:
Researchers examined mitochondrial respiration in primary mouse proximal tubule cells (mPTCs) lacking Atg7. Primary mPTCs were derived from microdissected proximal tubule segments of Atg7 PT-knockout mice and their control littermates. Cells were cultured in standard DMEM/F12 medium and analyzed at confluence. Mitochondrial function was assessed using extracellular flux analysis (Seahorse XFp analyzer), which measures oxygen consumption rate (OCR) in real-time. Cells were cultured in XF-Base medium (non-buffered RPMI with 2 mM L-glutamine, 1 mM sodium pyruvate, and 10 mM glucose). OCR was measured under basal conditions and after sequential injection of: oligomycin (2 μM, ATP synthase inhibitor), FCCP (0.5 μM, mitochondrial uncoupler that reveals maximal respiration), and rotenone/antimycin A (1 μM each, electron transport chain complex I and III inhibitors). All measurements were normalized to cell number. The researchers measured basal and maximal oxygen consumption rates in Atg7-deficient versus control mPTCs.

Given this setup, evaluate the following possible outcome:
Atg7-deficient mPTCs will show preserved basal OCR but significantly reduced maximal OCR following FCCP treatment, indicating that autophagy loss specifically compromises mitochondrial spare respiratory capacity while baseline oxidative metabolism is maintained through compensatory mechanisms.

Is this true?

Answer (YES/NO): NO